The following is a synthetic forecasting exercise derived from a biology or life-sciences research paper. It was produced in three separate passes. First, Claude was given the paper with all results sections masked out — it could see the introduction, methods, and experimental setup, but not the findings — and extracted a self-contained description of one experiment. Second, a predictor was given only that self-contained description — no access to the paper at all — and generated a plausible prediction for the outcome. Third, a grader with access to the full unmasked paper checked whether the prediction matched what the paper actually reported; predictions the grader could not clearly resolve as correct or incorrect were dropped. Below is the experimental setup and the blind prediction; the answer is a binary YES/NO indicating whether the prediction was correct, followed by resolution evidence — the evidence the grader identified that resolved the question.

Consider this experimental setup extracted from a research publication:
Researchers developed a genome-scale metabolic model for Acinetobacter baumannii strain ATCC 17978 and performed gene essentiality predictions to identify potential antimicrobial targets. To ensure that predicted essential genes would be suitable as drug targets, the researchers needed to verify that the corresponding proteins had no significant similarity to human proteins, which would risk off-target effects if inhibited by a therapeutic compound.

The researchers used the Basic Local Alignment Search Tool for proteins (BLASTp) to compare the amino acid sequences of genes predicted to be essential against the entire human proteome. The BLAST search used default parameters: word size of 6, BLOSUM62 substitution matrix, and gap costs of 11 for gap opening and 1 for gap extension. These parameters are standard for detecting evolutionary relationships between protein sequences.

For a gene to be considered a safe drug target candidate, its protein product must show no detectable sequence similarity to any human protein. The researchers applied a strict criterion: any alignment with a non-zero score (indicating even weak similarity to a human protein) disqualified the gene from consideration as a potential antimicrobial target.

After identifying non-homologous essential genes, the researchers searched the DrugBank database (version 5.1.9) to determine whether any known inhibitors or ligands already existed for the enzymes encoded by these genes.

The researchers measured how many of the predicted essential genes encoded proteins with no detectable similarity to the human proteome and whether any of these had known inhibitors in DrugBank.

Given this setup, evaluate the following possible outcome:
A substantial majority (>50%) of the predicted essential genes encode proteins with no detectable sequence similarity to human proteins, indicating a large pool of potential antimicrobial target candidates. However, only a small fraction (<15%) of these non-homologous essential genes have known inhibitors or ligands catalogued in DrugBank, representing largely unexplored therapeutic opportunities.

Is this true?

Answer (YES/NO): NO